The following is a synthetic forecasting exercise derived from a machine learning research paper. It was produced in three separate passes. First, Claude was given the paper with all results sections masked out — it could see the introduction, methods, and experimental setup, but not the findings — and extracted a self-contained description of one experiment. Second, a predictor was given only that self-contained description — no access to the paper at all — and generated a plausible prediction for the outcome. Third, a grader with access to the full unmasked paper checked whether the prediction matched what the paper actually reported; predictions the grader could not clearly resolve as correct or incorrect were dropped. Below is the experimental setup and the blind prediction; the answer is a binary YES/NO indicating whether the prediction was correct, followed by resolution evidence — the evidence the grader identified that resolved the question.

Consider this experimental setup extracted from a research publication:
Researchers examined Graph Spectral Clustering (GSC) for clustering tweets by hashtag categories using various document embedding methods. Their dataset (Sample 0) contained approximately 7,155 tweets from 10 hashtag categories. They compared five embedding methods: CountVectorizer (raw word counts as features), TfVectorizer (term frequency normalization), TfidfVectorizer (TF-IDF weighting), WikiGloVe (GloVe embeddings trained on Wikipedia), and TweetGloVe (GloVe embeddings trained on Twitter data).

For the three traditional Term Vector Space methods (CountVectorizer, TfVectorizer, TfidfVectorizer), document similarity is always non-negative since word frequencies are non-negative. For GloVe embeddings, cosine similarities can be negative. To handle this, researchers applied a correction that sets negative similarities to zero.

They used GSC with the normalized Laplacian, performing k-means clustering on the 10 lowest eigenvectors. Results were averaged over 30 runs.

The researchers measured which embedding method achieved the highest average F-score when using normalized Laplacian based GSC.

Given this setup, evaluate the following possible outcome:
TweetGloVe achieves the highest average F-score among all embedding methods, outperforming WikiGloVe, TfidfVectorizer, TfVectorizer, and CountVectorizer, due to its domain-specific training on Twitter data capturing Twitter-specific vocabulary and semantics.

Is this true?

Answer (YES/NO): YES